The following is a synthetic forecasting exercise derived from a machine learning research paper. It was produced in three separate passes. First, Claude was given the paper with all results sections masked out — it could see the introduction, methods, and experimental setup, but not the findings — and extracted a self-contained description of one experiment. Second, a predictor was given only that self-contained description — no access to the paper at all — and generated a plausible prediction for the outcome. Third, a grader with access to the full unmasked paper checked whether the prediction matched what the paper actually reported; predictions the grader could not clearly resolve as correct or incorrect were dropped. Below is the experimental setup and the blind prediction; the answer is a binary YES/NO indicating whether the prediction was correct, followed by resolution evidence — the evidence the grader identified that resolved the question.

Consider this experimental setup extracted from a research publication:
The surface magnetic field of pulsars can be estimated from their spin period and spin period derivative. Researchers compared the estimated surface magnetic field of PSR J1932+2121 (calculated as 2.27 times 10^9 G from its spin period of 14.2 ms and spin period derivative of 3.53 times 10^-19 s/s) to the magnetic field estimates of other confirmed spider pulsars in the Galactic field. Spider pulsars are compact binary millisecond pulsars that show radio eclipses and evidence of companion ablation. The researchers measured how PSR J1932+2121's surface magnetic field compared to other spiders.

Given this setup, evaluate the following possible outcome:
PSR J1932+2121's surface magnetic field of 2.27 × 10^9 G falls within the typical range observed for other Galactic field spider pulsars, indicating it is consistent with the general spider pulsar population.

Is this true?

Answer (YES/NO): NO